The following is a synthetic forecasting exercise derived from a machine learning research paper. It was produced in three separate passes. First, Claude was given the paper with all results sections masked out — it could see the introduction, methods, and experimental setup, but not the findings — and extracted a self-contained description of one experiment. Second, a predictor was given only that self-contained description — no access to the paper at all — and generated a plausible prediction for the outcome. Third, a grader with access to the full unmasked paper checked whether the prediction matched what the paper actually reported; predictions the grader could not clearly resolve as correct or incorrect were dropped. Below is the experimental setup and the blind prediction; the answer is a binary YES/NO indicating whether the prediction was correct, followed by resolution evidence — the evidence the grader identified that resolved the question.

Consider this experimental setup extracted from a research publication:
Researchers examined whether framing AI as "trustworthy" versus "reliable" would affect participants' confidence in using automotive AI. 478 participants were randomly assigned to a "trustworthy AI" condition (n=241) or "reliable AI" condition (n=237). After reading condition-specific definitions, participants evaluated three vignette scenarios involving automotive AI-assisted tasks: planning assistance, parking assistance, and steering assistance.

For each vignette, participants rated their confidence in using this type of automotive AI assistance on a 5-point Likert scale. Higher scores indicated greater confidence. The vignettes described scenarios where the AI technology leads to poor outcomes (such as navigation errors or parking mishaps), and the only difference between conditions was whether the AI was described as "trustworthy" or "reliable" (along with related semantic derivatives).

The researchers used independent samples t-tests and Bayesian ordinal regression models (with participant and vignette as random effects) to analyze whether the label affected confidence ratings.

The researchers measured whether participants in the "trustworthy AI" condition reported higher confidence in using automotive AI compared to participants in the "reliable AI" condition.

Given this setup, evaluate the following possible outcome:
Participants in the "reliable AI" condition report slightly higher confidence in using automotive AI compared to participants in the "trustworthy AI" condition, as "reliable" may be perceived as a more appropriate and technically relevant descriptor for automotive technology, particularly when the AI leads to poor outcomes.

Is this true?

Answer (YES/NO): NO